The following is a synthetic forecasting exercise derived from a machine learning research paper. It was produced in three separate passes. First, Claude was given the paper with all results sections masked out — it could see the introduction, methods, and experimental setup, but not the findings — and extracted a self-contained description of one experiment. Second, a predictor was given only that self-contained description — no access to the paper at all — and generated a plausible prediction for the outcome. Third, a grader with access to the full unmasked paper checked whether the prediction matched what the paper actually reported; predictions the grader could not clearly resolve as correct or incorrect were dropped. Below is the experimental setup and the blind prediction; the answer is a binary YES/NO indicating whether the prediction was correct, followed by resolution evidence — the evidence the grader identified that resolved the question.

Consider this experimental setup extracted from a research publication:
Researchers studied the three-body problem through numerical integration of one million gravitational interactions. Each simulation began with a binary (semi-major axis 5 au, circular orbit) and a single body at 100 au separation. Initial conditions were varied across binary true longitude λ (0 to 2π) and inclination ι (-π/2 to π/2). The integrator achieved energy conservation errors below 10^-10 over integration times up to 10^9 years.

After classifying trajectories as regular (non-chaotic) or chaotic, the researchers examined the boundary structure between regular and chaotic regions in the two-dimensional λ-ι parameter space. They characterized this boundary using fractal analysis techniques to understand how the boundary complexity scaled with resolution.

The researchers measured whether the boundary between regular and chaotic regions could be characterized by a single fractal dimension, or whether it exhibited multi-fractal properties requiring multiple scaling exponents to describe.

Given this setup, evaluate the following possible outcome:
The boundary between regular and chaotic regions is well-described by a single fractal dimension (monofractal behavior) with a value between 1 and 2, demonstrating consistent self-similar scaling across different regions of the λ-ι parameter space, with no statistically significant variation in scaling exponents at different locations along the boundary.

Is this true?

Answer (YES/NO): NO